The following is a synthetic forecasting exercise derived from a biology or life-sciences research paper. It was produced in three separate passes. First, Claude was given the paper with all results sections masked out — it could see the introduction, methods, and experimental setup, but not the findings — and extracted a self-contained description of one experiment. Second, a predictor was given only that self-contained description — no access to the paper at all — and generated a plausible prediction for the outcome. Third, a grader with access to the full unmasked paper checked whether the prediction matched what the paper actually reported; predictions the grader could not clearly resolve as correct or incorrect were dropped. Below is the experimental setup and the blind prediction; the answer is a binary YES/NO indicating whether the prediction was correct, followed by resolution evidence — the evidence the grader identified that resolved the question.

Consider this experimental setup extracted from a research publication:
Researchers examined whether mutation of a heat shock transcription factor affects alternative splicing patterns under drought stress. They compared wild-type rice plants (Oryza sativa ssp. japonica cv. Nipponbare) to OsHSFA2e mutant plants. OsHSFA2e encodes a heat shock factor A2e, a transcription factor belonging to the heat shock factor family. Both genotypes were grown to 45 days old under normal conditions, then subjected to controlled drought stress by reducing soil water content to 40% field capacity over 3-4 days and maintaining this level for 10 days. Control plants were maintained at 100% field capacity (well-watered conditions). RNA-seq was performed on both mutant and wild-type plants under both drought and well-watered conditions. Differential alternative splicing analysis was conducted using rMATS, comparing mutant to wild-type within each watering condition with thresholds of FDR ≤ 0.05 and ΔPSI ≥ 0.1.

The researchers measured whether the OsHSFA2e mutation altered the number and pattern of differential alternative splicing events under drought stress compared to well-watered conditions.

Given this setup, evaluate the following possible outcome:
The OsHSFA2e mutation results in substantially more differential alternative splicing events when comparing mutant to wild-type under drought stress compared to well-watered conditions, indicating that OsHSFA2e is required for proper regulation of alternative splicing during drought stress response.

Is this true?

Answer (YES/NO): NO